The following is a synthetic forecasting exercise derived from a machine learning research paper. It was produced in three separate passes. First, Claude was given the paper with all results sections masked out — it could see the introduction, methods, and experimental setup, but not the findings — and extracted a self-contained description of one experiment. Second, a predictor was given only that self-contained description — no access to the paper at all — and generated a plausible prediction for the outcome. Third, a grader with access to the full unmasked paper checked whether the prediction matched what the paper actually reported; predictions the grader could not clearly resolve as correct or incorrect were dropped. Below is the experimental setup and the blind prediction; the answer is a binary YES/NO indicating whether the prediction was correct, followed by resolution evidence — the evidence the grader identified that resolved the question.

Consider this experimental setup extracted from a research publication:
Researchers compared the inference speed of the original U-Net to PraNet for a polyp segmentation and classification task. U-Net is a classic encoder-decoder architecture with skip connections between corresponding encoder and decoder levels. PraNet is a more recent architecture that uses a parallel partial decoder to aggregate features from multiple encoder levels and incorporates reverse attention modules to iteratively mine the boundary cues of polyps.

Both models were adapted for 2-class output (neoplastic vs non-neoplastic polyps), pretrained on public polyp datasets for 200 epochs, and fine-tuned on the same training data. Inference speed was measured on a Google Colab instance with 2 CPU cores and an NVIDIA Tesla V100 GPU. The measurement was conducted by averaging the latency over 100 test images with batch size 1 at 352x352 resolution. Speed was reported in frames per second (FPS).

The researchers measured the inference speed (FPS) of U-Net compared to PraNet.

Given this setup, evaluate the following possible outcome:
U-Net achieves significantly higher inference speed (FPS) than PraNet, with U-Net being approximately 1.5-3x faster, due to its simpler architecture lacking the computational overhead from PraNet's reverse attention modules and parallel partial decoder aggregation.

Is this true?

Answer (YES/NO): NO